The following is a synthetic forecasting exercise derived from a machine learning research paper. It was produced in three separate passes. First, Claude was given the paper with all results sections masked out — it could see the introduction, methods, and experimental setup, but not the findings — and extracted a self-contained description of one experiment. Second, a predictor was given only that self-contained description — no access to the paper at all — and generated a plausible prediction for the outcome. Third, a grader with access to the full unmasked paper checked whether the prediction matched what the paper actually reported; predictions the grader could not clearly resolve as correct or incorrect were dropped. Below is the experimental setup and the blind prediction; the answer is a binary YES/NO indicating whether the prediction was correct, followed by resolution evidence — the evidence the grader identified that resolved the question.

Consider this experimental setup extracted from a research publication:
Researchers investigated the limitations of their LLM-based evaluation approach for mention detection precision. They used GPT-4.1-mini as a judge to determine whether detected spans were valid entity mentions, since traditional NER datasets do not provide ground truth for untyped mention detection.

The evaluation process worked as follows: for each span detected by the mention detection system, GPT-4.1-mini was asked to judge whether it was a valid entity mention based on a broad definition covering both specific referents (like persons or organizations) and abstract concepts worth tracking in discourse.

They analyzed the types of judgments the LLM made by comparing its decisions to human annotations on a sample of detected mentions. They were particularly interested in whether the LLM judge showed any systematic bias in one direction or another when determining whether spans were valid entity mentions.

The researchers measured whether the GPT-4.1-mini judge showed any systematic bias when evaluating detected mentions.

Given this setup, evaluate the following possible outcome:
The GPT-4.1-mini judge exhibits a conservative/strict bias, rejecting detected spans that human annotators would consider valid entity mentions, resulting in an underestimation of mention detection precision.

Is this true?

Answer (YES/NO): NO